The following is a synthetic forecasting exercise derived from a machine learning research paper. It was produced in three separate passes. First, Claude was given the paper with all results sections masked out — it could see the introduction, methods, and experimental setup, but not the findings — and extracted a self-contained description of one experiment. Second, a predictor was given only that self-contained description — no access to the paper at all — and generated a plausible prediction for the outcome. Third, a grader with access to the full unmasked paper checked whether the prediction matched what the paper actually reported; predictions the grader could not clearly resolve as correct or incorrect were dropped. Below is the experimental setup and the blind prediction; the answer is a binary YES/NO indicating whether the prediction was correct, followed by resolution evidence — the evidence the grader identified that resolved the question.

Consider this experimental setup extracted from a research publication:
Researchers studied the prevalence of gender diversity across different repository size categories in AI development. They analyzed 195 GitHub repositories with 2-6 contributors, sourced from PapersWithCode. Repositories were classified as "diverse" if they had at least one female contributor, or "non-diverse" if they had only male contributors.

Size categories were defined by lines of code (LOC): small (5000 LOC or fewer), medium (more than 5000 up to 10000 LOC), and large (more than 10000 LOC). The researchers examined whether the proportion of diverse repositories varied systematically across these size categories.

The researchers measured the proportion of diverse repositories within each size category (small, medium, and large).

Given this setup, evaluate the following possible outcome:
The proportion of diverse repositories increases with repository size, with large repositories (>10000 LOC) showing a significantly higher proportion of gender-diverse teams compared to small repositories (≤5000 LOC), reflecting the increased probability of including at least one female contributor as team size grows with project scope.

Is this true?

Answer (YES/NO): NO